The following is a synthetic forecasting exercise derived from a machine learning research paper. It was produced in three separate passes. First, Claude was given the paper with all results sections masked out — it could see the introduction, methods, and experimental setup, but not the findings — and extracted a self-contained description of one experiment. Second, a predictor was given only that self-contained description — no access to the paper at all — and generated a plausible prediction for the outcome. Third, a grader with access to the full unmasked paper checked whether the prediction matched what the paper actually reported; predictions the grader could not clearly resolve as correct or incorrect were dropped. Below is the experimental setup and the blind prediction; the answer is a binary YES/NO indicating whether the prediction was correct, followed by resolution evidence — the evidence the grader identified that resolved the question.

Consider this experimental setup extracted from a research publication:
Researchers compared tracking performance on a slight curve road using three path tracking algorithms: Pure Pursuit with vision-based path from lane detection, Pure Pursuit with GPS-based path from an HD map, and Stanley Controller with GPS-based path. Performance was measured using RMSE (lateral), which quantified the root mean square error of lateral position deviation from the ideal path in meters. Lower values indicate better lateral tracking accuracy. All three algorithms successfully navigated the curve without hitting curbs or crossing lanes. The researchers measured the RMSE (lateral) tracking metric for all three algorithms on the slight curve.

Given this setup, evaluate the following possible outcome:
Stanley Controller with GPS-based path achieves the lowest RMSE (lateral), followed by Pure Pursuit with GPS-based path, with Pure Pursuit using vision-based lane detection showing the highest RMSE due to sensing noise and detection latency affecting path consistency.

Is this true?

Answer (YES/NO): NO